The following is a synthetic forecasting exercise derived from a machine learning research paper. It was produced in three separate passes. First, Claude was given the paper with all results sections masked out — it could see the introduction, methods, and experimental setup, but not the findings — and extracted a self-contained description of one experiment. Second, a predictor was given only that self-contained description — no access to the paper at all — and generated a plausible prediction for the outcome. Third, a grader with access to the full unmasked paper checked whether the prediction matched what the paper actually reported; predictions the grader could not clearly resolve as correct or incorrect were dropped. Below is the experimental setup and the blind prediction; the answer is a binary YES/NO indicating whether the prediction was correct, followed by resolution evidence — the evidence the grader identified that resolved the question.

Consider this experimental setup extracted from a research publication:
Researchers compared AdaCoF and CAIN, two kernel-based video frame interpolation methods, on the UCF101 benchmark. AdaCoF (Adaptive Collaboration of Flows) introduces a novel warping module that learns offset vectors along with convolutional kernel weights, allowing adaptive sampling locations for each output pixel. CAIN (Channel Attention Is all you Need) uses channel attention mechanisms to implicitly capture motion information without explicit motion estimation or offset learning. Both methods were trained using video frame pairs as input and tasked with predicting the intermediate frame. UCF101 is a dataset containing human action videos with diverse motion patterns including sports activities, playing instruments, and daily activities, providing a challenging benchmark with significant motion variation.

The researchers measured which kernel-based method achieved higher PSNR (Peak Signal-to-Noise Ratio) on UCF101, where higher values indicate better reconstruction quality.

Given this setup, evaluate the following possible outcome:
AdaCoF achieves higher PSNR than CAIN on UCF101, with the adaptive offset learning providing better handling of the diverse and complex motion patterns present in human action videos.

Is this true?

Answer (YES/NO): YES